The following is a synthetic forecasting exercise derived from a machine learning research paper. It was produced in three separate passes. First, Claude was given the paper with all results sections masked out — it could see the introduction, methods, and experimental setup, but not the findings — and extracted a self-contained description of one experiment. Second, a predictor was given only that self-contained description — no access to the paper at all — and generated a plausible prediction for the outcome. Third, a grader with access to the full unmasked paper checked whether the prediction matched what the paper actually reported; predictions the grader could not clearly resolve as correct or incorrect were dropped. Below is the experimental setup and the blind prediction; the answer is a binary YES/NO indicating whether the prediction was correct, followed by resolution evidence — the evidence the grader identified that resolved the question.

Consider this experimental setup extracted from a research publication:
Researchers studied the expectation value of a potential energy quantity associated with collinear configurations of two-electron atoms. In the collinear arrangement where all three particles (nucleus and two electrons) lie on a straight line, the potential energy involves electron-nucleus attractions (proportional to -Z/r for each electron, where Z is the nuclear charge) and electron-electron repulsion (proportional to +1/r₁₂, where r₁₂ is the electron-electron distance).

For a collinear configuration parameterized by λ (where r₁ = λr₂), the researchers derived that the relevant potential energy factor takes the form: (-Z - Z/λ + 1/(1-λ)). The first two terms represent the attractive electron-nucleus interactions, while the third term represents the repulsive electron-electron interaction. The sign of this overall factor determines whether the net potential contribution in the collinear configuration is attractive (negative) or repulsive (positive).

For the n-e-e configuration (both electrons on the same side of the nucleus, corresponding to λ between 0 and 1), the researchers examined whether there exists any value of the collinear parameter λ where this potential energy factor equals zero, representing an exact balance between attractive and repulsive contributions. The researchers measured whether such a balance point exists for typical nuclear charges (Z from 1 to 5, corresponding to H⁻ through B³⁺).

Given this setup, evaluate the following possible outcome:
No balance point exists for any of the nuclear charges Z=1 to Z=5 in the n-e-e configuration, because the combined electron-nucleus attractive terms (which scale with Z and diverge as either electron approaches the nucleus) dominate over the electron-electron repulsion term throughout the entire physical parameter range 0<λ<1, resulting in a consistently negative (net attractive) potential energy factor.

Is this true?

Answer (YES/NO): NO